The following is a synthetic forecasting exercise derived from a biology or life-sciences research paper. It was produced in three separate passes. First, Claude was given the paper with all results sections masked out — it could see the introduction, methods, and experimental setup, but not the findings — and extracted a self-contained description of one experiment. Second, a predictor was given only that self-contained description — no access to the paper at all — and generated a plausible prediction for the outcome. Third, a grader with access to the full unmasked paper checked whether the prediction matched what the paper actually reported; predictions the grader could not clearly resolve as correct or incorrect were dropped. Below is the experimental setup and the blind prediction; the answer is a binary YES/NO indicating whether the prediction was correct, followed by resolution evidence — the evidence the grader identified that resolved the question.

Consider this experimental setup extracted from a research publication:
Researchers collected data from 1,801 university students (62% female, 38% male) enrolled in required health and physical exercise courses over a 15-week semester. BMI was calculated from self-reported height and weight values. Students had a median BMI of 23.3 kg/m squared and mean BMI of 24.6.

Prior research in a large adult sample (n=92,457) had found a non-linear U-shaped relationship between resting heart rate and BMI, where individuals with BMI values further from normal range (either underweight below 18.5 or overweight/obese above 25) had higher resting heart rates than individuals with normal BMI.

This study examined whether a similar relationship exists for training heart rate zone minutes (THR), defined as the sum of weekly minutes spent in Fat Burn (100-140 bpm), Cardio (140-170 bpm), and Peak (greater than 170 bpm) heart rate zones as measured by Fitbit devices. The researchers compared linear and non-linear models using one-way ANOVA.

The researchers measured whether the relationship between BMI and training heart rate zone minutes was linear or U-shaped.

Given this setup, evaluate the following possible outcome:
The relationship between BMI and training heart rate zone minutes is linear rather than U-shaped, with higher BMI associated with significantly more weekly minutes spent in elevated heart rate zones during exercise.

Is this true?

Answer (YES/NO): NO